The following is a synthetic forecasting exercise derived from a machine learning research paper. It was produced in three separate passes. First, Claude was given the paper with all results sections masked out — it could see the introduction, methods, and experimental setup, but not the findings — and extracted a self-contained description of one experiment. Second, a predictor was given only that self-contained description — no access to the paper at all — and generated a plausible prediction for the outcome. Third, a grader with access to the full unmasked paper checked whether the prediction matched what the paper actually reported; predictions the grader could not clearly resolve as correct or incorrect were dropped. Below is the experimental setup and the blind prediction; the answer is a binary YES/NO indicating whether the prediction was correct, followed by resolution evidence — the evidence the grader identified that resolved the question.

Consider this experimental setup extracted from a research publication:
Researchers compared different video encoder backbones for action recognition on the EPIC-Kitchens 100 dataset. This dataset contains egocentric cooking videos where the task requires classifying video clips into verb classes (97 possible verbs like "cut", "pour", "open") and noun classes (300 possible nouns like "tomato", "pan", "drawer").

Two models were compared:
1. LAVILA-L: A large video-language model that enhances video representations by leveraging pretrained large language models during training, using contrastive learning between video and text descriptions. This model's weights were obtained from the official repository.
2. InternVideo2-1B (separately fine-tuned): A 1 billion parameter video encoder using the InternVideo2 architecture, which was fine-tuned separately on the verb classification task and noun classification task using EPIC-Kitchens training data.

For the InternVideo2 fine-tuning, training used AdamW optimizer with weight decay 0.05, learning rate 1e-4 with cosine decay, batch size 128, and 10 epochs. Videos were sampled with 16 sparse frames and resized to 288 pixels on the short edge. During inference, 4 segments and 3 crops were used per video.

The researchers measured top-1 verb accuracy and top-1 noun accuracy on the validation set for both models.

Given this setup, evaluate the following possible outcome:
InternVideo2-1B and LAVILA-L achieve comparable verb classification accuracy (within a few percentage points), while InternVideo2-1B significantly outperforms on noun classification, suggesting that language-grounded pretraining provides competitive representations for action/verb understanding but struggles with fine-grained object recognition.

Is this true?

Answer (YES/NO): NO